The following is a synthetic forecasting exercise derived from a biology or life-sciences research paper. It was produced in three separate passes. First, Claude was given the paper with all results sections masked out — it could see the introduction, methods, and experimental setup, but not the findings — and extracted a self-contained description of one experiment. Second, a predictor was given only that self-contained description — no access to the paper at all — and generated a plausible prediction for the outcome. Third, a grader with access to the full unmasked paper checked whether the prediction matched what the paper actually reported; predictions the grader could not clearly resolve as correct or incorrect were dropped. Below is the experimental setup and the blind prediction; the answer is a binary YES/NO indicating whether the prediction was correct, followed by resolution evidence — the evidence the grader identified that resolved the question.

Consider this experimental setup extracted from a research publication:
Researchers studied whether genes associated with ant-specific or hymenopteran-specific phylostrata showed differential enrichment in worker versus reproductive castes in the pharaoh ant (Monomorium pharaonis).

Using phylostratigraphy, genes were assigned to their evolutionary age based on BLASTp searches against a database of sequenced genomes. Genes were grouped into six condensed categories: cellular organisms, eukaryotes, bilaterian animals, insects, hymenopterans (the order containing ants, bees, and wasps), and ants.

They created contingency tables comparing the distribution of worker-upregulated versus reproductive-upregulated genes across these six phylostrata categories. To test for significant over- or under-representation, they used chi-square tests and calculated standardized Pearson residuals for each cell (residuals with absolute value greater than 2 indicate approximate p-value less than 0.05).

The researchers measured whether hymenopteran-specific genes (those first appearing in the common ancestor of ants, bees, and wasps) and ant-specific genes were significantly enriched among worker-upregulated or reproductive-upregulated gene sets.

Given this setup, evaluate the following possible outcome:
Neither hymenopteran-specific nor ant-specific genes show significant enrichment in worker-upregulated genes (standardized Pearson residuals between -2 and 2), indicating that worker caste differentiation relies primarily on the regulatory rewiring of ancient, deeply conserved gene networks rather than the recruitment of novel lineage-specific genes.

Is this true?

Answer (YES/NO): NO